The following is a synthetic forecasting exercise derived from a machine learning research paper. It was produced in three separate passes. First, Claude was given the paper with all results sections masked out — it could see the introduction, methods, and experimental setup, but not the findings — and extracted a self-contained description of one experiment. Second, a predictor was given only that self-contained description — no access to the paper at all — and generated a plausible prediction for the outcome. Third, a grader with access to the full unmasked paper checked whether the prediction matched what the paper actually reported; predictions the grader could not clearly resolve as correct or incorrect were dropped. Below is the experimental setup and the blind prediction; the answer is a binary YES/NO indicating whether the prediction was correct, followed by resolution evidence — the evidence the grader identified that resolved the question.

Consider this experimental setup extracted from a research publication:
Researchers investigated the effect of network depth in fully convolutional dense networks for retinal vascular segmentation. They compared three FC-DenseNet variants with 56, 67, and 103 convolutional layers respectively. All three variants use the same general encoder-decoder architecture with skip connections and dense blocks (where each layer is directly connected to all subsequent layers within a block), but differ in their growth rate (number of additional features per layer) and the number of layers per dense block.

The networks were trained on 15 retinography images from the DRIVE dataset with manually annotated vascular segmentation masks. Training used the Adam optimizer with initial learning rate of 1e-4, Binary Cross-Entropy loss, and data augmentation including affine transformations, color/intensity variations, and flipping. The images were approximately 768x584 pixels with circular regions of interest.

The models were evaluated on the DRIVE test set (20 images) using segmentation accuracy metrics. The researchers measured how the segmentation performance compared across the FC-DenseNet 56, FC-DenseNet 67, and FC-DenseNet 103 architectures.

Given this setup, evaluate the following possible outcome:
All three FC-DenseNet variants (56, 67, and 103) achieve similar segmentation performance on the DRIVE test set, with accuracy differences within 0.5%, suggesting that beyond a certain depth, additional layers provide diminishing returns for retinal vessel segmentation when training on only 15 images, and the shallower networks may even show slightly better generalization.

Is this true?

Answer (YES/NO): NO